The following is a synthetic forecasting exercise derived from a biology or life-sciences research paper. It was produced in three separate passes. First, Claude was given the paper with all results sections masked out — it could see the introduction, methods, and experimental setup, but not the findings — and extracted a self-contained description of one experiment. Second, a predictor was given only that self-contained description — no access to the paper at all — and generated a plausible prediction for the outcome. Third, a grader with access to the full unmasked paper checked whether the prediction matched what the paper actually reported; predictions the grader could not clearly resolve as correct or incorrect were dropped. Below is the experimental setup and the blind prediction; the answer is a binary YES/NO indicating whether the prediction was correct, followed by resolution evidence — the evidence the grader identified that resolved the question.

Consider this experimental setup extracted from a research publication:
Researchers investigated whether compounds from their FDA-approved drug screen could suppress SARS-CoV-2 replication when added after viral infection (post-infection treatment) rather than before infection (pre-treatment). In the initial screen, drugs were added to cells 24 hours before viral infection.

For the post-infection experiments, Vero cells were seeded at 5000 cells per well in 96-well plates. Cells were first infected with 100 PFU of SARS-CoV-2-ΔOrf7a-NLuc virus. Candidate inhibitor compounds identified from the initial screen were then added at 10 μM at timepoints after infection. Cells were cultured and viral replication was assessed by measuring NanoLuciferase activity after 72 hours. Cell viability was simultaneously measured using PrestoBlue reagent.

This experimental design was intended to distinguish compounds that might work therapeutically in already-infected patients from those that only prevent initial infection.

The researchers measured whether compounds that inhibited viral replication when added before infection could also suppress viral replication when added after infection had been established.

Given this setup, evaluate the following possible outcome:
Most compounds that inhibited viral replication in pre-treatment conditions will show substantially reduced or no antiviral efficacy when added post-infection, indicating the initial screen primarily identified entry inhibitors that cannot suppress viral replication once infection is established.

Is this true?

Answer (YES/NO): YES